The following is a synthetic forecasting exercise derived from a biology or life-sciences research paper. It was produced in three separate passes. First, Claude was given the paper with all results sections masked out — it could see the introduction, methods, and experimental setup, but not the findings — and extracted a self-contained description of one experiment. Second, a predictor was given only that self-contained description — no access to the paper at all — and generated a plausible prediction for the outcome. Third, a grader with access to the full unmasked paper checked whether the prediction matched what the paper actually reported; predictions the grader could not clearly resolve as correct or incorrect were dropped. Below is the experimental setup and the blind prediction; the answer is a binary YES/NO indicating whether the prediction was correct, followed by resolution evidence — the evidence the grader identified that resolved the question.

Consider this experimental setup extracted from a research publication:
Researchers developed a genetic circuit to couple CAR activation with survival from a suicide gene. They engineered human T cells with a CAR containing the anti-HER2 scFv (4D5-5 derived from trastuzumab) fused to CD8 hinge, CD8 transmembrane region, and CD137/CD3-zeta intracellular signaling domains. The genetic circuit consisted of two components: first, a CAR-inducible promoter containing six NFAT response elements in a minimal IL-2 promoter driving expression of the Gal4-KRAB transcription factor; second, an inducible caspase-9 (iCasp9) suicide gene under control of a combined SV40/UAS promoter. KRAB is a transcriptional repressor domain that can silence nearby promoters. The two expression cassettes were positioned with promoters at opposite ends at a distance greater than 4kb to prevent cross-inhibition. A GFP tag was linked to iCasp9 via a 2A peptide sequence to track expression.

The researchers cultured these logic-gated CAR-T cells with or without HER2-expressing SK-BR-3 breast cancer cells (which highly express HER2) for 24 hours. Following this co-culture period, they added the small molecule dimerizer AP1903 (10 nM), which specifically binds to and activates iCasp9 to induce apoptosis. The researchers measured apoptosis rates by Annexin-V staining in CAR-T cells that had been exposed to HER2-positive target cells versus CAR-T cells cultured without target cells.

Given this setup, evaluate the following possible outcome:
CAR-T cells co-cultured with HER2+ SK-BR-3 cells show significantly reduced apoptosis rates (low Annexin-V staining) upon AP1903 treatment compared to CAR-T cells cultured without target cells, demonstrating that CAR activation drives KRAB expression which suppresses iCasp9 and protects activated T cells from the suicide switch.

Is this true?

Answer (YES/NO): NO